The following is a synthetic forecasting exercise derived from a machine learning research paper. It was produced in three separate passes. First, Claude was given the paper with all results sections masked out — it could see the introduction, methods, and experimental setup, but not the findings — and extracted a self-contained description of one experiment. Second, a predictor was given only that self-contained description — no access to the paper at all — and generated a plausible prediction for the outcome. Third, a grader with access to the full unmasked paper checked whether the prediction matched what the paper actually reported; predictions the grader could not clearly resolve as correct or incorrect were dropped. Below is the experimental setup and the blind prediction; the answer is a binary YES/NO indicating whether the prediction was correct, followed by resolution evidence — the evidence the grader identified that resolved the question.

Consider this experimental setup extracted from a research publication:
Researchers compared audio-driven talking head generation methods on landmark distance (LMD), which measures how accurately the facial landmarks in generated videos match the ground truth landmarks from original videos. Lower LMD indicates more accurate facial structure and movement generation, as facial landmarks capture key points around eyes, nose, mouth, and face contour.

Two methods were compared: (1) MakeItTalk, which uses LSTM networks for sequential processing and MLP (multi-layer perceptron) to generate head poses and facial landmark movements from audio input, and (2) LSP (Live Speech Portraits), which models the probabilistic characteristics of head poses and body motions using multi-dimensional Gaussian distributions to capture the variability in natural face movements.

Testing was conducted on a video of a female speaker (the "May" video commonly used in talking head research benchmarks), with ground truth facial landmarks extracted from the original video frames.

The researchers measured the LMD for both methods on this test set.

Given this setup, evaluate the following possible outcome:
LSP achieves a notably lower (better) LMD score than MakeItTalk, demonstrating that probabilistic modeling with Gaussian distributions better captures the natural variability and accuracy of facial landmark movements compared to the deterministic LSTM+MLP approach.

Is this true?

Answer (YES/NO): NO